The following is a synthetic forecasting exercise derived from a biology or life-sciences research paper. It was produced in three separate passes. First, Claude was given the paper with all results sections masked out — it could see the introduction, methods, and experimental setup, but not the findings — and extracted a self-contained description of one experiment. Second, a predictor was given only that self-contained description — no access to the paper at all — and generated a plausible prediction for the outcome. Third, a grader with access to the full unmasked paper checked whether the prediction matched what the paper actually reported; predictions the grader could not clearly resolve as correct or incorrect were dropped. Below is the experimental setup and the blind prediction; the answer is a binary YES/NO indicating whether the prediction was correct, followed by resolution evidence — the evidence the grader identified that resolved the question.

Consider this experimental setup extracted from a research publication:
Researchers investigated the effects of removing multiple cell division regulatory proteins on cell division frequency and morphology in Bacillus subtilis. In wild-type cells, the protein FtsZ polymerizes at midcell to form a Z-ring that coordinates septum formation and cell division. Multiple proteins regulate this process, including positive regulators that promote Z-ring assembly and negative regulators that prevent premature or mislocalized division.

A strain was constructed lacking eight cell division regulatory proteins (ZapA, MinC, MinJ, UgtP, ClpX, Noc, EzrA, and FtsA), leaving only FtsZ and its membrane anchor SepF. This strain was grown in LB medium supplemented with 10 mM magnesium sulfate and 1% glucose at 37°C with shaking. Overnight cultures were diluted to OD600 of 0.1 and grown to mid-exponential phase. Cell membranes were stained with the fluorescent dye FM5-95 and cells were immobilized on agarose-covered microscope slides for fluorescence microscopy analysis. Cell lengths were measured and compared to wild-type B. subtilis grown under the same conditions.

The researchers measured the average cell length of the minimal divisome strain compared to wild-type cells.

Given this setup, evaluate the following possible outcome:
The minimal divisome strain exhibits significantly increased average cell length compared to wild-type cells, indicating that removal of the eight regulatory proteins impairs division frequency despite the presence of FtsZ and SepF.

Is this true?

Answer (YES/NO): YES